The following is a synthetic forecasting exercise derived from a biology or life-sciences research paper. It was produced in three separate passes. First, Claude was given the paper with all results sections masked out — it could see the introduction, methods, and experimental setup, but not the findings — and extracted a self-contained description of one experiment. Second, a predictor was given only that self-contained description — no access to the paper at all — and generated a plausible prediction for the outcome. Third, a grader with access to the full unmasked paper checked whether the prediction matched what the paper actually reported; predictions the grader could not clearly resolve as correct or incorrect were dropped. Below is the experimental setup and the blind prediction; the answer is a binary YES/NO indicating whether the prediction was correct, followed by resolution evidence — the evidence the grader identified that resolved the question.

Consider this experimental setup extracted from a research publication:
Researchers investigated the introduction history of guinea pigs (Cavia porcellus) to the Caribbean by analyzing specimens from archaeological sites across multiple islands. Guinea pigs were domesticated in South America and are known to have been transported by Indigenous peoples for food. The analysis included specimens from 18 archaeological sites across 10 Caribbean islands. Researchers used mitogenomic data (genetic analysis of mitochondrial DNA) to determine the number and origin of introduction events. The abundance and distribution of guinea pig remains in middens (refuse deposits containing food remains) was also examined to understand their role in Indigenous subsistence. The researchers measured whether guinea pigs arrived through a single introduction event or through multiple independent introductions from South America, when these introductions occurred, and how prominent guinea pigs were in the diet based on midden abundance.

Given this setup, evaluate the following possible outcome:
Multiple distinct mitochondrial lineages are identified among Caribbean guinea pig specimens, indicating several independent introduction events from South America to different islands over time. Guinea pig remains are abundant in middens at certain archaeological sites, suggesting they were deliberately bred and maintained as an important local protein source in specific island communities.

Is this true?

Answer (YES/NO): NO